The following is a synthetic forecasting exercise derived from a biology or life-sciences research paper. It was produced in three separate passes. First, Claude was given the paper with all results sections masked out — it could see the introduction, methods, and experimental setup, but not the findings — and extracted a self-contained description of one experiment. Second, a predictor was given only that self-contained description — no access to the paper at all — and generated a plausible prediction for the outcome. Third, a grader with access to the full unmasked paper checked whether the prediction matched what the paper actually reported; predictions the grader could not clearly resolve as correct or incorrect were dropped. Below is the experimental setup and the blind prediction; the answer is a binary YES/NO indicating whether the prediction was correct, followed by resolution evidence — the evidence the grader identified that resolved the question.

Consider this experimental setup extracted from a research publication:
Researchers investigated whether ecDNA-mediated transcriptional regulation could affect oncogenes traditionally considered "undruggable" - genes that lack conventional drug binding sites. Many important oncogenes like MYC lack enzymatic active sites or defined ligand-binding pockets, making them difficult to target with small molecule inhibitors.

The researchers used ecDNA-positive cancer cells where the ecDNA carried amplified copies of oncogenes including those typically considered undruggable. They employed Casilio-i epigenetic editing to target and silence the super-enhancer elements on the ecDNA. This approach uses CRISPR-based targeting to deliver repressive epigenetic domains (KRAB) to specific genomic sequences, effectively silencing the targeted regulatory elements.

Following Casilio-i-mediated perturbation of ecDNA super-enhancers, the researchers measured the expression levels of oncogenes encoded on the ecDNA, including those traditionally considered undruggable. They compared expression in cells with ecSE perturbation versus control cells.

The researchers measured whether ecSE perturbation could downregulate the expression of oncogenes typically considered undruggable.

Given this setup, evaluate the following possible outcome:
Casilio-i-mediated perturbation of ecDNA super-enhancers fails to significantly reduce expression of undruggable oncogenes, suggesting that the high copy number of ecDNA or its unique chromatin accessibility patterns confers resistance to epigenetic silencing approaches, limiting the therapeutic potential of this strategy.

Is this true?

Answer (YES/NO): NO